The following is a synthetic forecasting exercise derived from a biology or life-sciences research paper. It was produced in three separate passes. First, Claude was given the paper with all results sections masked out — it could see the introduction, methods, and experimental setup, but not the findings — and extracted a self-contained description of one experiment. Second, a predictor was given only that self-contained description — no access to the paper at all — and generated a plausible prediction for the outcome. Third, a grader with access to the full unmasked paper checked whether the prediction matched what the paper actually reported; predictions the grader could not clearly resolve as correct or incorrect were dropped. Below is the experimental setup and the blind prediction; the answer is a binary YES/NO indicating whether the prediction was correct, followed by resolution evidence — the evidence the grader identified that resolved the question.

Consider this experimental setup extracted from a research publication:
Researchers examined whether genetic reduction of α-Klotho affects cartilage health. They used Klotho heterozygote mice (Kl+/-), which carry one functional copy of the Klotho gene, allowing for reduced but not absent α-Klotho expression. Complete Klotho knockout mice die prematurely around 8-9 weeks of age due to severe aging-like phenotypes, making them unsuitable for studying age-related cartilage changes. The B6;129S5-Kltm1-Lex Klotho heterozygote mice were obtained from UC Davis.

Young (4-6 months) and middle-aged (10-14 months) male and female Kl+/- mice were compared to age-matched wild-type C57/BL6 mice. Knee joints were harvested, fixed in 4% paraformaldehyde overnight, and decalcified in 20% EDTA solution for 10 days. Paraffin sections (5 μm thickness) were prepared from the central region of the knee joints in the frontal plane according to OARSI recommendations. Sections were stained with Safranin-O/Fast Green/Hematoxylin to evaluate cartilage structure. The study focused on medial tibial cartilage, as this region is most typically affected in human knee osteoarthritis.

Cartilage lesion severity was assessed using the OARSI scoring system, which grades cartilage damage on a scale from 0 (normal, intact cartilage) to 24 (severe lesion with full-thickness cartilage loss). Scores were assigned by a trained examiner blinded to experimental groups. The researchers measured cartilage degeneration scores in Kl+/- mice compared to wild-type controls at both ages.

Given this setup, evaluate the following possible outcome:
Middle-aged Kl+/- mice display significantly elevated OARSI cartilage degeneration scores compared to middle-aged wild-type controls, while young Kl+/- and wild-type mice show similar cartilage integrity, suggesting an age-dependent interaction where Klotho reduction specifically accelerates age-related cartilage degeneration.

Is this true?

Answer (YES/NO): NO